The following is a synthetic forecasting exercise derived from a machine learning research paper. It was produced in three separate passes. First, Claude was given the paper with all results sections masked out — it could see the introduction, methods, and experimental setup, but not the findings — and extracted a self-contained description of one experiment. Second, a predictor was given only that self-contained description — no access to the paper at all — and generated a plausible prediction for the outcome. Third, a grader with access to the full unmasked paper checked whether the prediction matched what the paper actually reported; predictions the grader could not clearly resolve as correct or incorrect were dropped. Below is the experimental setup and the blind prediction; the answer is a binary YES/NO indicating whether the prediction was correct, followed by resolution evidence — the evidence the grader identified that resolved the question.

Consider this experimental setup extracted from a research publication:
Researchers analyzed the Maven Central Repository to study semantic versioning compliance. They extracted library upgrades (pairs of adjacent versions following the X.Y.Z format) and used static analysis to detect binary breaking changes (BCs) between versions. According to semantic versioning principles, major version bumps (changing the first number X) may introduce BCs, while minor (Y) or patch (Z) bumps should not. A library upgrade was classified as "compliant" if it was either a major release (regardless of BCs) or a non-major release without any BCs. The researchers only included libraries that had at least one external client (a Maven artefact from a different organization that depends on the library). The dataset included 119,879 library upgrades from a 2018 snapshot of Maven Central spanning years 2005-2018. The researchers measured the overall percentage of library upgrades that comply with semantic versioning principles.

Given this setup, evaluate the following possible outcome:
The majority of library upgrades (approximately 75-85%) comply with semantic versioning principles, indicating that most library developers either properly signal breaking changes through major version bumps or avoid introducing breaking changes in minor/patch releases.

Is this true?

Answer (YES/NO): YES